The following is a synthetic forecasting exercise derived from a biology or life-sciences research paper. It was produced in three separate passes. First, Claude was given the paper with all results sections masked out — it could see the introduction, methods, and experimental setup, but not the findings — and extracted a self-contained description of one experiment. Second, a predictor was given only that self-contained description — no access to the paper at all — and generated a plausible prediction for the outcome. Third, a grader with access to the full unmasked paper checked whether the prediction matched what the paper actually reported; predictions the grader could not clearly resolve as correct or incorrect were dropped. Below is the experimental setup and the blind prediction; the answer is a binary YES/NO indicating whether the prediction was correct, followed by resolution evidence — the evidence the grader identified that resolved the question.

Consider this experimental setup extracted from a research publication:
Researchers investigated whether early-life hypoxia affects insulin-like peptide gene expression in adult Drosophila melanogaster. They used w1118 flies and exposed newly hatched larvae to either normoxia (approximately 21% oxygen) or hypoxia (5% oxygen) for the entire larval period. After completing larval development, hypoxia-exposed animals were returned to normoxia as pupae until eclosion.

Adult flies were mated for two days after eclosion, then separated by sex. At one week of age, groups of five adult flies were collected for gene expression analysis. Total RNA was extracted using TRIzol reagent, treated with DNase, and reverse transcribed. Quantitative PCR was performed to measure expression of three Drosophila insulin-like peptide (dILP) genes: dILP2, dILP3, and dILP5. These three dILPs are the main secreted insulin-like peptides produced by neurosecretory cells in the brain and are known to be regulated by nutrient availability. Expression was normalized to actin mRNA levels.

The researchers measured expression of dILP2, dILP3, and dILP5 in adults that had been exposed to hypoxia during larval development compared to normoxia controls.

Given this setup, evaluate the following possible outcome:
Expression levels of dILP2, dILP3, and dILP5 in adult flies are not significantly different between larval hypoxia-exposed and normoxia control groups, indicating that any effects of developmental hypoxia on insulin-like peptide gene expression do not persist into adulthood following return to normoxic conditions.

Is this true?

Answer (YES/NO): NO